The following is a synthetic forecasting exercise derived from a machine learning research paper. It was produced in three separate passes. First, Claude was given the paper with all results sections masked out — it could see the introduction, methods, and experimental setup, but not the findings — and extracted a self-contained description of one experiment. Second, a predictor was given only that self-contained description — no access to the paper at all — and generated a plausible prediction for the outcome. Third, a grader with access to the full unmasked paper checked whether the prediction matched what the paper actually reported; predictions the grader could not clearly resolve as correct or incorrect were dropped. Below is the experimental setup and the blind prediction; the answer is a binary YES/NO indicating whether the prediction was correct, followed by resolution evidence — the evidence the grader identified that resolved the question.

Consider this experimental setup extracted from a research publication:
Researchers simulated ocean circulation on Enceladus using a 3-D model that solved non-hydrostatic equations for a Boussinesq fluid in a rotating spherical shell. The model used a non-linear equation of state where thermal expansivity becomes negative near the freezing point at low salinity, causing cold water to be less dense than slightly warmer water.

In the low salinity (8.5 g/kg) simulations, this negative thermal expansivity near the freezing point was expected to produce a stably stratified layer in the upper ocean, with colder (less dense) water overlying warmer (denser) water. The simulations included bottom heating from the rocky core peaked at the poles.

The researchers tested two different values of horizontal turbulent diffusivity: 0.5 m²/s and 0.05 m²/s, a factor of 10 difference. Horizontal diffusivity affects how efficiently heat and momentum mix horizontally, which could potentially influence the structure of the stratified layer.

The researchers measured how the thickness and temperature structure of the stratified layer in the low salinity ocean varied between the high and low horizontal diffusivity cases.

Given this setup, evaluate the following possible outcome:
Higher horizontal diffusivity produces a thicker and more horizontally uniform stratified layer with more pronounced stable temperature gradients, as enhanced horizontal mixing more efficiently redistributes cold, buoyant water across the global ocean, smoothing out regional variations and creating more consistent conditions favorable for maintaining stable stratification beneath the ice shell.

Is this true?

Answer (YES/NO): NO